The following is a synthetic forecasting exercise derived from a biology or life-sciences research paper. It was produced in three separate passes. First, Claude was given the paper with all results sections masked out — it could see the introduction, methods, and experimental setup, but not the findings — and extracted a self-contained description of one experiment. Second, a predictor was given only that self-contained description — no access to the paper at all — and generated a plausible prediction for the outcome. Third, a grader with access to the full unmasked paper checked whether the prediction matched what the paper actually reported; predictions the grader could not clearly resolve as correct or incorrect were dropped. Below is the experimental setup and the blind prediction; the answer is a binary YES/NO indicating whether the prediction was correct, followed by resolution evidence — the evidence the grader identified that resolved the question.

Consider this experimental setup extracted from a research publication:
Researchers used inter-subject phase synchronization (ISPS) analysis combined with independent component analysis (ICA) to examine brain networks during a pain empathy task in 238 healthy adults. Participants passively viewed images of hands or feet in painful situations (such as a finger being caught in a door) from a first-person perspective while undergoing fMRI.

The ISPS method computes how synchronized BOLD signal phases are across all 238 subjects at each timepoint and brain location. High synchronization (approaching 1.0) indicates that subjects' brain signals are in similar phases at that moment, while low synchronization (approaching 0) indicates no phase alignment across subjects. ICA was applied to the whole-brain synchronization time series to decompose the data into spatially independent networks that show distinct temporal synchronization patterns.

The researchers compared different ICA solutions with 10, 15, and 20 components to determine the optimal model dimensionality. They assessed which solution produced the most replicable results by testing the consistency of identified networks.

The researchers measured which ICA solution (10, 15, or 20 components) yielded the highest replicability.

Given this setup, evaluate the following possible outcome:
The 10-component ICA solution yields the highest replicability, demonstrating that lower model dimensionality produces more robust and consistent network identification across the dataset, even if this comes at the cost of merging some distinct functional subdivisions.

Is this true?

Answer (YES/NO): YES